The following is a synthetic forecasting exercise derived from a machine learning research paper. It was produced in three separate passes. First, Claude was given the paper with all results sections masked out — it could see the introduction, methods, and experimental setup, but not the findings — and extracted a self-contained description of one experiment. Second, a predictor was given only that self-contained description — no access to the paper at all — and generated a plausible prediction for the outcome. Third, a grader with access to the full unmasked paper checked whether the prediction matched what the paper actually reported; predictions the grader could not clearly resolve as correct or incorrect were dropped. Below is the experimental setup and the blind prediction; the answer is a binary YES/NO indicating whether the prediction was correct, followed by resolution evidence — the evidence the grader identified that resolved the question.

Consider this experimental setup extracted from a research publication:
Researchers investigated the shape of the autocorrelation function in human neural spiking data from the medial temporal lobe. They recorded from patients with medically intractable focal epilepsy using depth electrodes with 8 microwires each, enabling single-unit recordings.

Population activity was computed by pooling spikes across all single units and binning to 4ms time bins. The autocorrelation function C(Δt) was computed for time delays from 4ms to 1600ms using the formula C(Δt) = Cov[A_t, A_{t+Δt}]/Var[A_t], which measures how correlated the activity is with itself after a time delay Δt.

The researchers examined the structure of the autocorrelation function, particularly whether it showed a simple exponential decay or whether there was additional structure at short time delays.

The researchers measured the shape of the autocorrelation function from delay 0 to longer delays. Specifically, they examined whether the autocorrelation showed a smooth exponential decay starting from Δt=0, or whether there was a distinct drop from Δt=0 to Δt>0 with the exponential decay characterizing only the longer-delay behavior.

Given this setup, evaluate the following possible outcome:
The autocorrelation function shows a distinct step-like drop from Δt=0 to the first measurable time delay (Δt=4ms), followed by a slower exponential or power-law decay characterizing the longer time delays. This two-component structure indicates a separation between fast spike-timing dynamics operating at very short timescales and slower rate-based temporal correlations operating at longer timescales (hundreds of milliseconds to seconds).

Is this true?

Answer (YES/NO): YES